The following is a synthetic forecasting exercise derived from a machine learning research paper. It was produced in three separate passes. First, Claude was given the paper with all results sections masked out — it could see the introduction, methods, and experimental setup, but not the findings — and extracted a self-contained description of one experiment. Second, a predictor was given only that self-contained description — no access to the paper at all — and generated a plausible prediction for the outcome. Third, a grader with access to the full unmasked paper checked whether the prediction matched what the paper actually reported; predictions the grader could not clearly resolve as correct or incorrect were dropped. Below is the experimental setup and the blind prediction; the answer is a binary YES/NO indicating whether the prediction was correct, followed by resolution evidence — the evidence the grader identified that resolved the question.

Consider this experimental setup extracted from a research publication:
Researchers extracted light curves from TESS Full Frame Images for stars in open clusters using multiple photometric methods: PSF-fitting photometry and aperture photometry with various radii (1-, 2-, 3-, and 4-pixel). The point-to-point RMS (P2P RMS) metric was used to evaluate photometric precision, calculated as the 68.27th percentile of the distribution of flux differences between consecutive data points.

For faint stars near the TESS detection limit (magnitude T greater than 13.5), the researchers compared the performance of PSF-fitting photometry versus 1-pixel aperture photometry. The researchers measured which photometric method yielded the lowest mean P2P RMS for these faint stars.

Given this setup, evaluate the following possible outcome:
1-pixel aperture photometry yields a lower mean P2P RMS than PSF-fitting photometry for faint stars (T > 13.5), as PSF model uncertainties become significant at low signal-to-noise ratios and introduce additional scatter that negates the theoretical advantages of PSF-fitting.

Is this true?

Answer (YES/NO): YES